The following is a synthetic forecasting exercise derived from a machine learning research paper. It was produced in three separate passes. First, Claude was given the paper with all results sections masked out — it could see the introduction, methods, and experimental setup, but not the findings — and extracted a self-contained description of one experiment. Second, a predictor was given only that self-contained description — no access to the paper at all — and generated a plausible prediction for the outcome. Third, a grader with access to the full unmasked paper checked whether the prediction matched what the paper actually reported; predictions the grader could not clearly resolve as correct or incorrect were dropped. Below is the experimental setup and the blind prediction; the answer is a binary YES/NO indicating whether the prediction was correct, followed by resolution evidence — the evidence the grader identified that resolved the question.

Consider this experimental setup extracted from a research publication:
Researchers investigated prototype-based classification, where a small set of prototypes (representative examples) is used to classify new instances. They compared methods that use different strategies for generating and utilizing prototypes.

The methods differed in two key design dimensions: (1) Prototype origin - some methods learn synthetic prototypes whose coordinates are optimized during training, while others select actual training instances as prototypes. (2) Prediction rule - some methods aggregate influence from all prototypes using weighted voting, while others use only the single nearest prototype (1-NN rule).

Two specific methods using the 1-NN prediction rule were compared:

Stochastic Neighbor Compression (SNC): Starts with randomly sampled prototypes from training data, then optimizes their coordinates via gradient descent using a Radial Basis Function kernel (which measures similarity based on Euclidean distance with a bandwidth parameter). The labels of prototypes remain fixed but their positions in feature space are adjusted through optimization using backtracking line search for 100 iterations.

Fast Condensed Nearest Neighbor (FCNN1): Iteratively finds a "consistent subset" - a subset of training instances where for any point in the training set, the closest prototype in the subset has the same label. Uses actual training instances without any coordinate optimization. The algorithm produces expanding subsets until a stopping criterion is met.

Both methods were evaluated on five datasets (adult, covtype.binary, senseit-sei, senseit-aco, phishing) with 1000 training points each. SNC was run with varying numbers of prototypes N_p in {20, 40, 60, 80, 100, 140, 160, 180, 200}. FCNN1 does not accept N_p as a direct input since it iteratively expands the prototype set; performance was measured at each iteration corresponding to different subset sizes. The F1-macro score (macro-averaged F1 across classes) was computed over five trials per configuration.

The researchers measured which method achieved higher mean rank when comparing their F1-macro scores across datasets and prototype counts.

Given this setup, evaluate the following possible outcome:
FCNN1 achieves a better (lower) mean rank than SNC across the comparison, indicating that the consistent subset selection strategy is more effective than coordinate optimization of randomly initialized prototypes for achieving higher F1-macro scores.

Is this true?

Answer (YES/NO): NO